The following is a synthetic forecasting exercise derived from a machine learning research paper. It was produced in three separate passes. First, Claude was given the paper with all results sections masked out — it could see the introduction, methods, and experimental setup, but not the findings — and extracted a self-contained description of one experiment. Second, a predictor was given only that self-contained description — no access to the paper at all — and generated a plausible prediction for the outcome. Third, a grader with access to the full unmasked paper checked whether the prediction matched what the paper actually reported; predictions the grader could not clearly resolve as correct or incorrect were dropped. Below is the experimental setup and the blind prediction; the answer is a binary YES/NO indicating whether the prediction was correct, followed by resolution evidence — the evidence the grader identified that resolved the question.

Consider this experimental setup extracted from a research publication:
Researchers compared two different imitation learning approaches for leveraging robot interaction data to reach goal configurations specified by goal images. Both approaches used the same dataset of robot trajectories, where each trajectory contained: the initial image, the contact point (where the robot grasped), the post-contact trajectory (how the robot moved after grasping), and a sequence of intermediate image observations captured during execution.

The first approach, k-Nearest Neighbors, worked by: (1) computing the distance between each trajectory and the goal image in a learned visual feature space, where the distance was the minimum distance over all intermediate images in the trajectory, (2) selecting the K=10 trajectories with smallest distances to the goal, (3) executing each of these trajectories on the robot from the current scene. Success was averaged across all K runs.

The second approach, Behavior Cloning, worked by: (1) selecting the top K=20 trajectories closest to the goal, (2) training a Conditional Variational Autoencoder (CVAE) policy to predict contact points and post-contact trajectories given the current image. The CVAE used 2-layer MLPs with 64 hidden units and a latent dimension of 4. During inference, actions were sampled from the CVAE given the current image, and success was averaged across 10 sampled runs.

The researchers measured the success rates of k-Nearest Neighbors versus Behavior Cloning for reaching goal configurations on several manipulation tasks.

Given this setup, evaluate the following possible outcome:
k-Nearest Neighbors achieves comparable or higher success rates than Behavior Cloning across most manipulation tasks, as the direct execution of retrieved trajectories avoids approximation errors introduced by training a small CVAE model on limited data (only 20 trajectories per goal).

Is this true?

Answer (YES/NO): YES